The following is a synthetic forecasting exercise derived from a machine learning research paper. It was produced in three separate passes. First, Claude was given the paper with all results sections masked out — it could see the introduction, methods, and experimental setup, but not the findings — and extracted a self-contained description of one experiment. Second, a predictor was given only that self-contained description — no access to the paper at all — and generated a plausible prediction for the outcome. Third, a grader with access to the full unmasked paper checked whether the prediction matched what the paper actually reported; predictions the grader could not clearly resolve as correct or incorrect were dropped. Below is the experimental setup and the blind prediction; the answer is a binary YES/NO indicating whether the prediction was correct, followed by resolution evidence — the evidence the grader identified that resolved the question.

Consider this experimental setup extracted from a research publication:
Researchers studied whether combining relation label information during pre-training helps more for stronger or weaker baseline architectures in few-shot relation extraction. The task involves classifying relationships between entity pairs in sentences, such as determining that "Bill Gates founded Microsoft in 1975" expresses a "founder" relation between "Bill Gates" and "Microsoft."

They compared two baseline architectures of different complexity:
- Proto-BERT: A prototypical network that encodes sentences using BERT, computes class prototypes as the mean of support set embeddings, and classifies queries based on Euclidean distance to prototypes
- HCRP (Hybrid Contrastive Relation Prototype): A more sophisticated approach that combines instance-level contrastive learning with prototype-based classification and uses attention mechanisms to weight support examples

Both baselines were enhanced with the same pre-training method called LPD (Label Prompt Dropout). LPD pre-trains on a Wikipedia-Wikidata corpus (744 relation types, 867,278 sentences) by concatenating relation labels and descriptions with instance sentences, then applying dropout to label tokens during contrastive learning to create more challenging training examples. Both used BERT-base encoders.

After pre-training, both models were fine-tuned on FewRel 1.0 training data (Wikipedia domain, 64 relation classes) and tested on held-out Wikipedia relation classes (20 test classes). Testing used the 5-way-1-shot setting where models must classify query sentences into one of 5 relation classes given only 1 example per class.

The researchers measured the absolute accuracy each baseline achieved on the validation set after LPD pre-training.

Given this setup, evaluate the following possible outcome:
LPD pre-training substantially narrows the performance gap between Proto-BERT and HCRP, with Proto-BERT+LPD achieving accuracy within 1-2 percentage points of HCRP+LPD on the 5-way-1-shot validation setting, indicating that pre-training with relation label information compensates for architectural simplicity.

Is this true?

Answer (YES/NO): NO